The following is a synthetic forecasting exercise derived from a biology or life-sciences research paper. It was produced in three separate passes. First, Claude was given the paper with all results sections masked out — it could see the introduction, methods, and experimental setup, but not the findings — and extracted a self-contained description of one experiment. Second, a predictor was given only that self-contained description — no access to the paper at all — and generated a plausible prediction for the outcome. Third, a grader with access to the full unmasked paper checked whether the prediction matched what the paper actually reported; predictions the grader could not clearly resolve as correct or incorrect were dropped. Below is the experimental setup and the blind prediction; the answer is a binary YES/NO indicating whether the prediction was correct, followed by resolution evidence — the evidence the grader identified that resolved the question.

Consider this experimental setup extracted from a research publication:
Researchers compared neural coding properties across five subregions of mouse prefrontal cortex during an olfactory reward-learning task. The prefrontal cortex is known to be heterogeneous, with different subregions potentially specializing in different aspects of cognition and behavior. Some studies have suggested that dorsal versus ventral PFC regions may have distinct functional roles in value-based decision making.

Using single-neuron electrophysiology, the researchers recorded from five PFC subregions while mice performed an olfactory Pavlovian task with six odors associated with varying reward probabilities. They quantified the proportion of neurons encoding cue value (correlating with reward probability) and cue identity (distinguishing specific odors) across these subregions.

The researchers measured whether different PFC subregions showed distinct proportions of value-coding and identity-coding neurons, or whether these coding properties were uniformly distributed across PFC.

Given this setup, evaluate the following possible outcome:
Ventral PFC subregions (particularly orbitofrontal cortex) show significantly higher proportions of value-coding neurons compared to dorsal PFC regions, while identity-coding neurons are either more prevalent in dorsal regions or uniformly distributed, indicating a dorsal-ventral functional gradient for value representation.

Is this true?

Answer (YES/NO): NO